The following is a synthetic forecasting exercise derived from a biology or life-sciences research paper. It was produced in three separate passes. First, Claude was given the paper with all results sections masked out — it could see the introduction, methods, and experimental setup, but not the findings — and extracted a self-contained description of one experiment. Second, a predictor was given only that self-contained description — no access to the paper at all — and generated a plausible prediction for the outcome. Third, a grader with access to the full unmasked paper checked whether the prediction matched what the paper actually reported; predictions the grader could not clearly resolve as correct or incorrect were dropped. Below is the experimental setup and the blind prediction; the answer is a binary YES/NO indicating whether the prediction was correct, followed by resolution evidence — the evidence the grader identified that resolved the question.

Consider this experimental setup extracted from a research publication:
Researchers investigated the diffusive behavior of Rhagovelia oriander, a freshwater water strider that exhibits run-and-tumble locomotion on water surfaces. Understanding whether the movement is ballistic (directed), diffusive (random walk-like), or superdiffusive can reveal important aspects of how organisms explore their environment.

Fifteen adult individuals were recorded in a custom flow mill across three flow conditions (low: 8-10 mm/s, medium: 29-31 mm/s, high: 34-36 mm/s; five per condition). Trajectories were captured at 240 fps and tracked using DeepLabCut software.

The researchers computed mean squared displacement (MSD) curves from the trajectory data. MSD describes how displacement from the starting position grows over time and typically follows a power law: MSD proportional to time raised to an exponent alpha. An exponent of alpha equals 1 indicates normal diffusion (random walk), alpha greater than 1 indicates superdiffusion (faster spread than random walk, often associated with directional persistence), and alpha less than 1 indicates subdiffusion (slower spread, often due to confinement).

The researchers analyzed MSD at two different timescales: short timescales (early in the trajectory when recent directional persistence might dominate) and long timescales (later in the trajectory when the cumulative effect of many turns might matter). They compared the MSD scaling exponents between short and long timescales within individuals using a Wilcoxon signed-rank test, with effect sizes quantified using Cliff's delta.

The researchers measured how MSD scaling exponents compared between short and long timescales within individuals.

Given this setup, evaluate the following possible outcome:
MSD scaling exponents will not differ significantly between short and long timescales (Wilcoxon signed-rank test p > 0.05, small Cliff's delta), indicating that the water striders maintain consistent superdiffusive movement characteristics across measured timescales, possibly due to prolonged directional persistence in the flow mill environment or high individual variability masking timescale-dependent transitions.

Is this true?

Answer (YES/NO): NO